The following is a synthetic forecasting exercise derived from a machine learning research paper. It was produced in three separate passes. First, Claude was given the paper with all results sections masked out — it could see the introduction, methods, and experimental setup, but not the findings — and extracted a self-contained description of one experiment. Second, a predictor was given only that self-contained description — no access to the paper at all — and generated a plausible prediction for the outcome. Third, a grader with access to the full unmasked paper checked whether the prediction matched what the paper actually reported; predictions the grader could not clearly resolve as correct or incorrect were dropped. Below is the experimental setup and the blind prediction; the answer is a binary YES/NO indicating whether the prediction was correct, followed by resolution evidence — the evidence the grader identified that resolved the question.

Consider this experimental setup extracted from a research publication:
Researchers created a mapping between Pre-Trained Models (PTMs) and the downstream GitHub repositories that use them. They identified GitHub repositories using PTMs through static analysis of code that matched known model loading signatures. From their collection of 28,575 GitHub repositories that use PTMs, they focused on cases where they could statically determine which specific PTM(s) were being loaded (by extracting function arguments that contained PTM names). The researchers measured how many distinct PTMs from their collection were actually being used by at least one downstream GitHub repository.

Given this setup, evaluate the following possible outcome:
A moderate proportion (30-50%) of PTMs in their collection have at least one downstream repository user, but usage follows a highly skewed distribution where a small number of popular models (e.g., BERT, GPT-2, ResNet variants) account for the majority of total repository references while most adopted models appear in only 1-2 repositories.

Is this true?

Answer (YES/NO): NO